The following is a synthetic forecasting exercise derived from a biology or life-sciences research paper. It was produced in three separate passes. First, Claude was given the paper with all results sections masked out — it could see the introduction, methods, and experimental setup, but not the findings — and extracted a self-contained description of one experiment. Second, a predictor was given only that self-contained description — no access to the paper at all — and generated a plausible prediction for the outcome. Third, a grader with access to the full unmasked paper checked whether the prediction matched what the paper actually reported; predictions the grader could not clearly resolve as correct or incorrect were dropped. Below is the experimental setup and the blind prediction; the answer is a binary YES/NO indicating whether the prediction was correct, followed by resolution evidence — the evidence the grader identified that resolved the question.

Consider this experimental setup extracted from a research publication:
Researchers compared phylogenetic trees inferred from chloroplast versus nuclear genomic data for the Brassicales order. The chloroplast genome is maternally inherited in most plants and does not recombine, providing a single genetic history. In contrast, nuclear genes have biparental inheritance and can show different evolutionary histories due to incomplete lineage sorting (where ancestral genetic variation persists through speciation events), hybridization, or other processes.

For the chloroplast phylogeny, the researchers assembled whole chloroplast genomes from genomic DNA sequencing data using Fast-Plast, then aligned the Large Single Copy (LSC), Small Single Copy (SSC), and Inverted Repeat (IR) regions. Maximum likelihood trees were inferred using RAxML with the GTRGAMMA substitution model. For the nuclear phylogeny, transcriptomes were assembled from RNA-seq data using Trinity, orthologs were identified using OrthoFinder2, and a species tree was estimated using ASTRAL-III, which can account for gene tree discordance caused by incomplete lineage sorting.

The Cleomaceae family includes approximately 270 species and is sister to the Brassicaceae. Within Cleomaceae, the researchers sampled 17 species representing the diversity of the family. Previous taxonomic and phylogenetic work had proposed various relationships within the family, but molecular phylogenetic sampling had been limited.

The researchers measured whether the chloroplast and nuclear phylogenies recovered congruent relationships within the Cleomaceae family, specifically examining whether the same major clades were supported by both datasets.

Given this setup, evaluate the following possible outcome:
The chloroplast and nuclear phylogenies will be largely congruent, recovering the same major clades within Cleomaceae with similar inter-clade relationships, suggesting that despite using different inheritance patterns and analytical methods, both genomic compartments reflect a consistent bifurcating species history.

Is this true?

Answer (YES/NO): YES